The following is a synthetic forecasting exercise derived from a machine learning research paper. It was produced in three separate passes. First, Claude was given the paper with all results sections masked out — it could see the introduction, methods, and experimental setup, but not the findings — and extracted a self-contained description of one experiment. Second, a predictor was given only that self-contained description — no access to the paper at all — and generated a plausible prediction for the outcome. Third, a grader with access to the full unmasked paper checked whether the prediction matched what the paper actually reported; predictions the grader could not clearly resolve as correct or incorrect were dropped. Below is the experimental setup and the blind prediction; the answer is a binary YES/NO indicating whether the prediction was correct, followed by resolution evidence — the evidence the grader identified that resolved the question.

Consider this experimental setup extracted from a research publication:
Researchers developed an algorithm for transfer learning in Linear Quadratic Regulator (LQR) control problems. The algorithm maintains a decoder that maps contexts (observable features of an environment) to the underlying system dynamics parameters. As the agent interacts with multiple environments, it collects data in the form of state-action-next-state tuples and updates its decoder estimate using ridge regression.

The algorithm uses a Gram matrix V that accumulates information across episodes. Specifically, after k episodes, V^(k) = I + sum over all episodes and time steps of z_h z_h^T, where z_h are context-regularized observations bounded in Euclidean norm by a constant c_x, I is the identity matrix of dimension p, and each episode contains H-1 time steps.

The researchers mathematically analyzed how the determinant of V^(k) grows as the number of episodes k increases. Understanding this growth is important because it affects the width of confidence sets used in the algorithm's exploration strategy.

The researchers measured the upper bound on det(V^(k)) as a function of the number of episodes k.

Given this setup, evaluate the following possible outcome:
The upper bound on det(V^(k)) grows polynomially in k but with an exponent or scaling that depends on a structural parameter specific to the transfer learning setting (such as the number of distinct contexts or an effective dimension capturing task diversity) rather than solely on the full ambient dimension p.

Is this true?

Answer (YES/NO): NO